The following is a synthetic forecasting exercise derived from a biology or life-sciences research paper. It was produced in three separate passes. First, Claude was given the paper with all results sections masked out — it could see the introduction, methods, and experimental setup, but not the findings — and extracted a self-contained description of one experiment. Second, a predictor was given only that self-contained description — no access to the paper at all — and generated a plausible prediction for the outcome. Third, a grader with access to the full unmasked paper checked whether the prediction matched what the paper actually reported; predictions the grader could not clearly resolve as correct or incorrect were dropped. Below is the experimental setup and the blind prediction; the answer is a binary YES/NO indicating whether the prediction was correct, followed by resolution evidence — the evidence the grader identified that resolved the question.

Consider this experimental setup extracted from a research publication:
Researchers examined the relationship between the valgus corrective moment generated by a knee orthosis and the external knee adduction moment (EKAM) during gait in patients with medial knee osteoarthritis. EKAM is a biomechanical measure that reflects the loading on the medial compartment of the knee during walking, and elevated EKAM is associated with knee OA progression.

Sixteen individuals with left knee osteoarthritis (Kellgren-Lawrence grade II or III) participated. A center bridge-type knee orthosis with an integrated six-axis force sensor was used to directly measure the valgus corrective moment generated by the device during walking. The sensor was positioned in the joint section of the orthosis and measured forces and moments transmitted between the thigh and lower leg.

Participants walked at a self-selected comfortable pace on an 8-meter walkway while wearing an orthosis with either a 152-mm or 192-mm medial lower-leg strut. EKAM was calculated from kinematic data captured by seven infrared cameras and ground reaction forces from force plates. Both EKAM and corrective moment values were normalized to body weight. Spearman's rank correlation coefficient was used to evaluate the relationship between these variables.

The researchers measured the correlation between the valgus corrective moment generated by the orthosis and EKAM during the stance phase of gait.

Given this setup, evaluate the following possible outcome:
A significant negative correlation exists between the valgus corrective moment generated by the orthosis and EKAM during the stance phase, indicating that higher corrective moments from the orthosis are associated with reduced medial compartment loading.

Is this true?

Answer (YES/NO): YES